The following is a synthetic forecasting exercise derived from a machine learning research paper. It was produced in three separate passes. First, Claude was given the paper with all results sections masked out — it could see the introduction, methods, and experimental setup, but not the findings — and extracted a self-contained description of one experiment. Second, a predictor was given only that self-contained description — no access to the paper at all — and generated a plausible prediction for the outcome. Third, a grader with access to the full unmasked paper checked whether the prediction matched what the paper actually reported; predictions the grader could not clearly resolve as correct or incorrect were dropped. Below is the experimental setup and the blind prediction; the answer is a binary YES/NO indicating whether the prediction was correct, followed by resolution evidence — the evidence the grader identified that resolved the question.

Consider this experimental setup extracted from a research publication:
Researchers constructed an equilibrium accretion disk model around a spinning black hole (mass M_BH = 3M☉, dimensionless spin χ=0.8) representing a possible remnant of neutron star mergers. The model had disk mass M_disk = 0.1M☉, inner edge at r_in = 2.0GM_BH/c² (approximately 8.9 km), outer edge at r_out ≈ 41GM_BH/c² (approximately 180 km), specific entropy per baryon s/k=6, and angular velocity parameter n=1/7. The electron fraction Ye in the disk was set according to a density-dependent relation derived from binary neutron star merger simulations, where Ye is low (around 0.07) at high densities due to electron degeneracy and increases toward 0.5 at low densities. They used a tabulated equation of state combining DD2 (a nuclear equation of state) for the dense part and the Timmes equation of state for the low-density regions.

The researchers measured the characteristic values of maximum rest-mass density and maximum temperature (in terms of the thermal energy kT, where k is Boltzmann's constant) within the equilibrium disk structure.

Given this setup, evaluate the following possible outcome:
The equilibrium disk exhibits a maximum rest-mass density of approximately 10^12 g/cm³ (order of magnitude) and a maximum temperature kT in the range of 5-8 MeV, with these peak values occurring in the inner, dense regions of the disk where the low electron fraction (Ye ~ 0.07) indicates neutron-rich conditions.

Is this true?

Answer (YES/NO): YES